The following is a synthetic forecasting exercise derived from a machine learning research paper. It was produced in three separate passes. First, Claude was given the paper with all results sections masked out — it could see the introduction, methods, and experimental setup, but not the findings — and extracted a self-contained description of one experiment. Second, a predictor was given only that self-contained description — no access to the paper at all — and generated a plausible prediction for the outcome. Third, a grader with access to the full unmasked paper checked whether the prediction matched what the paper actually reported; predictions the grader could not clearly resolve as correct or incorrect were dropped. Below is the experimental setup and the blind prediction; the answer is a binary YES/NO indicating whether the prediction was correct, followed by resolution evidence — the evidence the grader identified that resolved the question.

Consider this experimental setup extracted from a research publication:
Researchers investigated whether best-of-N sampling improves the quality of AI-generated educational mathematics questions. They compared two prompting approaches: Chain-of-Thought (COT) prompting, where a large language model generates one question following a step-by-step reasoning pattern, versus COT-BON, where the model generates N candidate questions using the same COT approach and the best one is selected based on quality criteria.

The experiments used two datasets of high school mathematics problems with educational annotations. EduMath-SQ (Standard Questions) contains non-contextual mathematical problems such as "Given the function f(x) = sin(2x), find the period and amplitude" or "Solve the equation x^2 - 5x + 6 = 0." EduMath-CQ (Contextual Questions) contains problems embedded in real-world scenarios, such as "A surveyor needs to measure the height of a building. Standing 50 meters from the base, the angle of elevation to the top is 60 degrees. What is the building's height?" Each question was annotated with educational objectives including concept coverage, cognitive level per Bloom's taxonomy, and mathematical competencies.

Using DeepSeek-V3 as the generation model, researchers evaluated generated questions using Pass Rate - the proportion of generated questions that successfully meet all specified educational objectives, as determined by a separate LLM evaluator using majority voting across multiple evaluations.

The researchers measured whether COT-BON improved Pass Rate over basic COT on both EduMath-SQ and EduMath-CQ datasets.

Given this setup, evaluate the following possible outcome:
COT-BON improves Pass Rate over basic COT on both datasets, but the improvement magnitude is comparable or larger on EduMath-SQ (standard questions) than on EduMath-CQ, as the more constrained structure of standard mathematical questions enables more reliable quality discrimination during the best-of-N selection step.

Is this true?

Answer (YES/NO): NO